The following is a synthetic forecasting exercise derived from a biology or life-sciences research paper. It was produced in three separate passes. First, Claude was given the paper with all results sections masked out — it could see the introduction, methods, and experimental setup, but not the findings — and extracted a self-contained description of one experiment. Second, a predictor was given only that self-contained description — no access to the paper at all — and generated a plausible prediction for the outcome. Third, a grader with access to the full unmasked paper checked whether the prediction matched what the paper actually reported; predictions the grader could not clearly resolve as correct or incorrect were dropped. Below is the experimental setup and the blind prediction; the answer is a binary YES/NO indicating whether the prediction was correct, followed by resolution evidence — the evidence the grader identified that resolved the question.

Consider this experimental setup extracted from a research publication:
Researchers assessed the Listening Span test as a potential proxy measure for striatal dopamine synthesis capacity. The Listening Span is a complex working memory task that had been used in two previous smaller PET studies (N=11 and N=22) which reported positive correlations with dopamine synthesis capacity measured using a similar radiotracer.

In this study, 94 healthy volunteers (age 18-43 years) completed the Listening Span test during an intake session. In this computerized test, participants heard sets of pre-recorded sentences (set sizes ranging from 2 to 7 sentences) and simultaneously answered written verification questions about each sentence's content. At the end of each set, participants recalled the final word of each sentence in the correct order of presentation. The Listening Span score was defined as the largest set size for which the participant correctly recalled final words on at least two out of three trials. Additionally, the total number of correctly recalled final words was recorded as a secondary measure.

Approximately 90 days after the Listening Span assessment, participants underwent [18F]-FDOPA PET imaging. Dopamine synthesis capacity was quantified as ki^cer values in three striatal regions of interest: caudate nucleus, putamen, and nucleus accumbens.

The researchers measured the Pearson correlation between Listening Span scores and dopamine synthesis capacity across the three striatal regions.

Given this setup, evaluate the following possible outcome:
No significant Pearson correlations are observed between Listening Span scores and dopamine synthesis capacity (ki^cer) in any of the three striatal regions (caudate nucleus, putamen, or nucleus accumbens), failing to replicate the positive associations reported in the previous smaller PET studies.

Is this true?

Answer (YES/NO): YES